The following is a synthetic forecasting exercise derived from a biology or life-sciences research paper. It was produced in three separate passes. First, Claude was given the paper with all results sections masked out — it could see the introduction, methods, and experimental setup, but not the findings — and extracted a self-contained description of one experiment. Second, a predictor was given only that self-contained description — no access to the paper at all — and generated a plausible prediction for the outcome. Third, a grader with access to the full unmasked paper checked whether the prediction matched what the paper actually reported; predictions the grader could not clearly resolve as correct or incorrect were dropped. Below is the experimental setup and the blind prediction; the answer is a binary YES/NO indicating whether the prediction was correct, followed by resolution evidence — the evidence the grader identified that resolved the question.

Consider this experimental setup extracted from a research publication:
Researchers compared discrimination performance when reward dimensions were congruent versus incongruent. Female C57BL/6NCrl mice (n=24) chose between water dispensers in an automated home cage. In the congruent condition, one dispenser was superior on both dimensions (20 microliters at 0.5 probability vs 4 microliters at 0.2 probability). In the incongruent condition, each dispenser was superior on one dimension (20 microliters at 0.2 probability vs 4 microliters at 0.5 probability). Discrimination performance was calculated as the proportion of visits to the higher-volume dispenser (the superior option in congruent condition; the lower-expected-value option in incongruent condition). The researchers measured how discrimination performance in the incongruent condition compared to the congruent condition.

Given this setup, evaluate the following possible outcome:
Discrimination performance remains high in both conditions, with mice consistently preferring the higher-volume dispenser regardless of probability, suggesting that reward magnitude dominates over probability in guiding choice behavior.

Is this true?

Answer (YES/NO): NO